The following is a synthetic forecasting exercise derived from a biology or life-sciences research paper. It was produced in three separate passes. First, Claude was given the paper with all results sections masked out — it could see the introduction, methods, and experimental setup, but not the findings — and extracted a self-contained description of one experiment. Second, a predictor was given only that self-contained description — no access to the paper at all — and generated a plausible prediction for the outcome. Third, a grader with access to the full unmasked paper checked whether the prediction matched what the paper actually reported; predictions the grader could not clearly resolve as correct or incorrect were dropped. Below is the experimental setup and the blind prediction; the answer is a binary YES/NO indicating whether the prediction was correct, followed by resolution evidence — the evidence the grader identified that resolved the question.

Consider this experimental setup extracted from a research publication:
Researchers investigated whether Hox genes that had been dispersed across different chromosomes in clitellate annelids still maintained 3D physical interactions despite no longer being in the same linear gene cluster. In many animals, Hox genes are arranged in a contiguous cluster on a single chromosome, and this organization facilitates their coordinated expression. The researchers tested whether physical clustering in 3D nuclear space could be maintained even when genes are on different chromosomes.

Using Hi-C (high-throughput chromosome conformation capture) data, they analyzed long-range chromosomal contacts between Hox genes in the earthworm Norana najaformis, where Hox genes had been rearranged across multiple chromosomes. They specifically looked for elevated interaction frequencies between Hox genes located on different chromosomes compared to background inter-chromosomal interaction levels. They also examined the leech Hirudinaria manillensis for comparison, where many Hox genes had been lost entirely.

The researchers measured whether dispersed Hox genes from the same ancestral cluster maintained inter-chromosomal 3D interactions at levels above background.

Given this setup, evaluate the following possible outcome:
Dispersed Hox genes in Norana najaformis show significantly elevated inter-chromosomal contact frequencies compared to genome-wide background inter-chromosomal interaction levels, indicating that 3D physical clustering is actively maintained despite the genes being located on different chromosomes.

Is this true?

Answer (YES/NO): YES